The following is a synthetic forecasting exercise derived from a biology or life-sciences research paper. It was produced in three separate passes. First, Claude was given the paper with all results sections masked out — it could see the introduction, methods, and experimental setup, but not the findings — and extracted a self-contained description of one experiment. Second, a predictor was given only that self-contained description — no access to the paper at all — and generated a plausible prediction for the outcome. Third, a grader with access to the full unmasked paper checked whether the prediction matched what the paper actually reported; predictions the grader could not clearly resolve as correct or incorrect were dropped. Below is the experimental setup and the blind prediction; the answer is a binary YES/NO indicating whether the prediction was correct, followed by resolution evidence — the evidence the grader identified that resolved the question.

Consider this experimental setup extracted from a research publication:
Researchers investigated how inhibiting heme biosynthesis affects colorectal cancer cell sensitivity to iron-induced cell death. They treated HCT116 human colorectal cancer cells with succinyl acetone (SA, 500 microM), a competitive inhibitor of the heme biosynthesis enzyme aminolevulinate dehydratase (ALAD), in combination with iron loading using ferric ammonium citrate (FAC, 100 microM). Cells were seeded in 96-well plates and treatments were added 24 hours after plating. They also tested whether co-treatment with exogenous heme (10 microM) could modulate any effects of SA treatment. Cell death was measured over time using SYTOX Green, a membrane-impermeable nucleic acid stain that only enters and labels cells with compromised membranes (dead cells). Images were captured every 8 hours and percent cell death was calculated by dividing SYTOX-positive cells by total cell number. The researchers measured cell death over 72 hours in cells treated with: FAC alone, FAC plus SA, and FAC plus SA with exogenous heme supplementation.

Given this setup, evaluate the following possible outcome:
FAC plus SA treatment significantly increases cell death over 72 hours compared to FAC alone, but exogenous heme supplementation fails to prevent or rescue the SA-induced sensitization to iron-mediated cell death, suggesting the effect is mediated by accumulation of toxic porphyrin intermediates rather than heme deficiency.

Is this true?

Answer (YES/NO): NO